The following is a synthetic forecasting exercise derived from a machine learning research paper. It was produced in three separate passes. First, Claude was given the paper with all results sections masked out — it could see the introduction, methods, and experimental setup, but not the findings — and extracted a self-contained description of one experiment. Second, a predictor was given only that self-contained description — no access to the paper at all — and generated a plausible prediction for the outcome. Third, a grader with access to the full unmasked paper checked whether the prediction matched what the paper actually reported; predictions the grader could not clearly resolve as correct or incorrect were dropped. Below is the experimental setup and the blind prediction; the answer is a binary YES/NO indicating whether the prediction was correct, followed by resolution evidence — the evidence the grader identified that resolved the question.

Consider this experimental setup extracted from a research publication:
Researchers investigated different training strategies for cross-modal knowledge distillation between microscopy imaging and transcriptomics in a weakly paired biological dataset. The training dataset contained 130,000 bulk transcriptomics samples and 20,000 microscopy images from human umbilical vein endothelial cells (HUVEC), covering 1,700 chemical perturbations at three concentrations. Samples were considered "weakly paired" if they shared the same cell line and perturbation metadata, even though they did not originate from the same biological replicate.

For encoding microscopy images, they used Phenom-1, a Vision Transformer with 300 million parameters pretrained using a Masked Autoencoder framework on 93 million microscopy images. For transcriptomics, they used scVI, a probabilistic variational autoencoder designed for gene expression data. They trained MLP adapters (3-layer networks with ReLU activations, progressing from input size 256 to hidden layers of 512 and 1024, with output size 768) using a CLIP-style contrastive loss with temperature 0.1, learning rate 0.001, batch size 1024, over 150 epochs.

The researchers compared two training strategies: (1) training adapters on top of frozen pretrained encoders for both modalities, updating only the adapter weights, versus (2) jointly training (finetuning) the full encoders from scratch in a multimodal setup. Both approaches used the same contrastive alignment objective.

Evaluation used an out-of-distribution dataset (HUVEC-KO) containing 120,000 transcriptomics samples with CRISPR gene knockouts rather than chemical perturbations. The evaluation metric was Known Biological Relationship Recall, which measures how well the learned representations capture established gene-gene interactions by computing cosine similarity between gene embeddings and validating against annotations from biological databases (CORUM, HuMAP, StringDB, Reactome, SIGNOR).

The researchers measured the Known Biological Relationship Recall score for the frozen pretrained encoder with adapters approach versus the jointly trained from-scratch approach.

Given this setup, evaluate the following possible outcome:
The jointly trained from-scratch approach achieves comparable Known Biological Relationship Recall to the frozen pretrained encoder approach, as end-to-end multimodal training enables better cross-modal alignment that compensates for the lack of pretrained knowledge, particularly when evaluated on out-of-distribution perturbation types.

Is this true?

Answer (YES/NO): NO